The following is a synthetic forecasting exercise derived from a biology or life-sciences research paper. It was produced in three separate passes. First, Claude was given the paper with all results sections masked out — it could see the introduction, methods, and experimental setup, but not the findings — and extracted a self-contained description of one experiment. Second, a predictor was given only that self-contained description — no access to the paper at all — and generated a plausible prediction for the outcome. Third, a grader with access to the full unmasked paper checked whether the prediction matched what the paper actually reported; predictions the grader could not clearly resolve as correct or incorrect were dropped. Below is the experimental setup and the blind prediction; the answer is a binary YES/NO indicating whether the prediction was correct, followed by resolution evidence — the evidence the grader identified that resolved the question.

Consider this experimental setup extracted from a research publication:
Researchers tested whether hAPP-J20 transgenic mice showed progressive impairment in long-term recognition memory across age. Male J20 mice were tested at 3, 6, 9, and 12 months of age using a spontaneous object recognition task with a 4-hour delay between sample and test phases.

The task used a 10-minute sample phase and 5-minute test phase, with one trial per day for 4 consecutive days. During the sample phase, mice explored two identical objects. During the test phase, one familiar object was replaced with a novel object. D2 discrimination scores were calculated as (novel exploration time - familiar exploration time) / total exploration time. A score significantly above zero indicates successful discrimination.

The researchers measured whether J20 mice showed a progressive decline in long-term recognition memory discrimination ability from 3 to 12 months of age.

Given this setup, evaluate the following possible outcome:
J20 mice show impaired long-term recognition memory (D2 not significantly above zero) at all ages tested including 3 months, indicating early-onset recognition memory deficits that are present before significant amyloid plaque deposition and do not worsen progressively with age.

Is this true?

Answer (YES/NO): YES